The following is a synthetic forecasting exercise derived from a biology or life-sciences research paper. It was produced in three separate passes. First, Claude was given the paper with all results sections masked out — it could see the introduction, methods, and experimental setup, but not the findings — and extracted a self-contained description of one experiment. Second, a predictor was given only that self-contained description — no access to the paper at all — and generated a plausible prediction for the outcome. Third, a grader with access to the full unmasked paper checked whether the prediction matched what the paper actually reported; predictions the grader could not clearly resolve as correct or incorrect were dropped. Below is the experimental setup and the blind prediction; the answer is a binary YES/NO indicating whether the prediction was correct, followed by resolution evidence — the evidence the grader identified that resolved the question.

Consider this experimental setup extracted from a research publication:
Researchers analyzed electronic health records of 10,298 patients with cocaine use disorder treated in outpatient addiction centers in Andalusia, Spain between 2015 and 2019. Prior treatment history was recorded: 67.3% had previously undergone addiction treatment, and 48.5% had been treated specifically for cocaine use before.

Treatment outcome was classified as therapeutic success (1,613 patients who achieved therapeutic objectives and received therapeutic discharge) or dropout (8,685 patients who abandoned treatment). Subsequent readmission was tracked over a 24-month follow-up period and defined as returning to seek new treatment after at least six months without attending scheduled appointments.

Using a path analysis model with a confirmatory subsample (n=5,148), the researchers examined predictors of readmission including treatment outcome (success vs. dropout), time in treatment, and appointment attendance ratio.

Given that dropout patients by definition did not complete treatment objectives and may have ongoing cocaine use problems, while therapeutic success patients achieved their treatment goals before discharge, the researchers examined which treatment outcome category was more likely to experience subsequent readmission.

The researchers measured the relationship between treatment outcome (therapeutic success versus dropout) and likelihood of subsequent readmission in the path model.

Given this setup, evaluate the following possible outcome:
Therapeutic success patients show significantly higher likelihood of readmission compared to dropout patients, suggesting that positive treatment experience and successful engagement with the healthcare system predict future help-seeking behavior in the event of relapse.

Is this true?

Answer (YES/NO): NO